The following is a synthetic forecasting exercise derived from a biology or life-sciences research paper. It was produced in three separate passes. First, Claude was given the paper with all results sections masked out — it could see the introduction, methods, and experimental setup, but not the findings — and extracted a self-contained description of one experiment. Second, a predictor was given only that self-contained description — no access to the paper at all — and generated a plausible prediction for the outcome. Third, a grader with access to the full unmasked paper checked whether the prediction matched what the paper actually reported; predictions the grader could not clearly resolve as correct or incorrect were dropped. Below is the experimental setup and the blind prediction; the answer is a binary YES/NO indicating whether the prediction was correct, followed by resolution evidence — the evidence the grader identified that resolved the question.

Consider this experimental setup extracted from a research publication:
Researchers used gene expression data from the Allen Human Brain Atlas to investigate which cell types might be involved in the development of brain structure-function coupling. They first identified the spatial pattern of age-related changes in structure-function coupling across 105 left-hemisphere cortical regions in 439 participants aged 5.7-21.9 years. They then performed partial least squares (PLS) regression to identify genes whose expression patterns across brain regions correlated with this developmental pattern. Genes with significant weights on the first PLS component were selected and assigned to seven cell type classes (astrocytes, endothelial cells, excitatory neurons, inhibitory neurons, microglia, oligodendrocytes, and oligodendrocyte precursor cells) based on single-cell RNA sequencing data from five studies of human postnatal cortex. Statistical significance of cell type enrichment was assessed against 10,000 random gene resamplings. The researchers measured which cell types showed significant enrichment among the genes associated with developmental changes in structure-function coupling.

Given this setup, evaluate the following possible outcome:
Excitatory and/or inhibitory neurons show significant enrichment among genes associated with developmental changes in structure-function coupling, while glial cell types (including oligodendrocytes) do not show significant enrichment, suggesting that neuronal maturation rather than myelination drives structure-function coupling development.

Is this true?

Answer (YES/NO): NO